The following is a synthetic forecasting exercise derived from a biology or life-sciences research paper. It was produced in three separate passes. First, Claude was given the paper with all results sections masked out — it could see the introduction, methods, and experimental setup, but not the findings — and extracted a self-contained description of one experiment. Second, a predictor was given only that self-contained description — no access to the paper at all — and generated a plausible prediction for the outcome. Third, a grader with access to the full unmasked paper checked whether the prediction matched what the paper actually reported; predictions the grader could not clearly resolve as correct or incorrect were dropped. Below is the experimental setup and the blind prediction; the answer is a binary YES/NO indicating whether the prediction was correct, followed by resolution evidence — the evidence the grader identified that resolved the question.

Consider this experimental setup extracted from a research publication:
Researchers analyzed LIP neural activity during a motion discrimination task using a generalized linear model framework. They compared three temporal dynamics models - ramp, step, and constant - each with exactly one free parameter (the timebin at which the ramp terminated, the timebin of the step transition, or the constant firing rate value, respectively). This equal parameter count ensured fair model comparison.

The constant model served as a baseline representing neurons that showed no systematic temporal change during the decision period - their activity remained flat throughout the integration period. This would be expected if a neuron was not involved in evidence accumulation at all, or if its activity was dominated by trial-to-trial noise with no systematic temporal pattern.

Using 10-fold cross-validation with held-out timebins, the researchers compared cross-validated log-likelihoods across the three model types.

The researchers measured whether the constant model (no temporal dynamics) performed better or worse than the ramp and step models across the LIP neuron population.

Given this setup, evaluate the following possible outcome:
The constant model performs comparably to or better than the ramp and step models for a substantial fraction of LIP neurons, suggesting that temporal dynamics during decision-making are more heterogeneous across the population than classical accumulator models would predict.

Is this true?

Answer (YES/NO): NO